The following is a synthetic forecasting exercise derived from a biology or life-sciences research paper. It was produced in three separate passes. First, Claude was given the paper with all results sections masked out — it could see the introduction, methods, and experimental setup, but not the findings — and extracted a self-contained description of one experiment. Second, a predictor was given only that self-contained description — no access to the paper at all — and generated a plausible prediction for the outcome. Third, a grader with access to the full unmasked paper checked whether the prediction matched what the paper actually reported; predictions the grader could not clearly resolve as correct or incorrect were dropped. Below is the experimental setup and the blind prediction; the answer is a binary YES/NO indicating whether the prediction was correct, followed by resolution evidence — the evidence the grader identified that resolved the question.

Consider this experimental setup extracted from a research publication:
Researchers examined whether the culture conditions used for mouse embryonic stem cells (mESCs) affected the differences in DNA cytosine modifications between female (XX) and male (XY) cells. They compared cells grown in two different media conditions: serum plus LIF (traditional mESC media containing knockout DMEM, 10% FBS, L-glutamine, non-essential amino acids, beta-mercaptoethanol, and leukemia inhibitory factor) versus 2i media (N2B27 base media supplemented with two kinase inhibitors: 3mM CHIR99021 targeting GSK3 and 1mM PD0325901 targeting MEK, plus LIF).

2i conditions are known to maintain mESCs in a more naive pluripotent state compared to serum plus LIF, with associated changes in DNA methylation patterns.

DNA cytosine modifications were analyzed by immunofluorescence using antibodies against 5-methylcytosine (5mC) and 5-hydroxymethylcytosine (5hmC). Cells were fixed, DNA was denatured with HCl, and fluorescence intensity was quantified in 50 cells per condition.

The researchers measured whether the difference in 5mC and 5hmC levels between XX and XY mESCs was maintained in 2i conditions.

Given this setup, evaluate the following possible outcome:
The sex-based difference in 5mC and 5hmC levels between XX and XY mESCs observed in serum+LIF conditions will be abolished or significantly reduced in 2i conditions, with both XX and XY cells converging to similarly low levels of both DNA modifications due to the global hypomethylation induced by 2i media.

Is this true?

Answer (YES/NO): NO